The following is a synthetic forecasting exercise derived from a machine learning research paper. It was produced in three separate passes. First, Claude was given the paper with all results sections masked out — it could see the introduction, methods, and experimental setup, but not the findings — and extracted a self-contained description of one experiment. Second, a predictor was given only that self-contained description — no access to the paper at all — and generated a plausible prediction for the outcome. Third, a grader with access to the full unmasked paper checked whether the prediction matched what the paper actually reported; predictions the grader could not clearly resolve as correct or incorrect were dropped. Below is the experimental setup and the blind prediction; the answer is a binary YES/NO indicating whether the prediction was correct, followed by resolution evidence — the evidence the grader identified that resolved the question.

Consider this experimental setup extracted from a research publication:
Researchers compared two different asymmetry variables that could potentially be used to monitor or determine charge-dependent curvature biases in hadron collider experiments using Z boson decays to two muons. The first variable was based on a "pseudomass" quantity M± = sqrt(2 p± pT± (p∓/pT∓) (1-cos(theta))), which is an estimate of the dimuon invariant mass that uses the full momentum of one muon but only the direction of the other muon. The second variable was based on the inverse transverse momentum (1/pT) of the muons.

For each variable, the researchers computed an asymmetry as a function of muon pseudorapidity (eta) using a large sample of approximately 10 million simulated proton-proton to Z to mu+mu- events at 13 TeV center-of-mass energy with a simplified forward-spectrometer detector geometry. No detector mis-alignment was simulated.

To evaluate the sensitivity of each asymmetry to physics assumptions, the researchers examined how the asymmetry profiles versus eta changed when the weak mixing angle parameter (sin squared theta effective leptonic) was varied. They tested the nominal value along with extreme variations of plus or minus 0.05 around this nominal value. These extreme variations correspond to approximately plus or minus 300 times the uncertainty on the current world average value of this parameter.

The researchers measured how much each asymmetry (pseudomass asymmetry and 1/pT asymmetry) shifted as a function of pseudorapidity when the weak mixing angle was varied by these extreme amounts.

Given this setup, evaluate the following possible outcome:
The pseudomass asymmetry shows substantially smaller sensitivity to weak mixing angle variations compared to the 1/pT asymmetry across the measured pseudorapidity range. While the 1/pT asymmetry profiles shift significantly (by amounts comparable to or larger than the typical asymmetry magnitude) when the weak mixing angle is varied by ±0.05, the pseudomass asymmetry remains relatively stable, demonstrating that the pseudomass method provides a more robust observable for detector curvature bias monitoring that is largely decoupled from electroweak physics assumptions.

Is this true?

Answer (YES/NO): YES